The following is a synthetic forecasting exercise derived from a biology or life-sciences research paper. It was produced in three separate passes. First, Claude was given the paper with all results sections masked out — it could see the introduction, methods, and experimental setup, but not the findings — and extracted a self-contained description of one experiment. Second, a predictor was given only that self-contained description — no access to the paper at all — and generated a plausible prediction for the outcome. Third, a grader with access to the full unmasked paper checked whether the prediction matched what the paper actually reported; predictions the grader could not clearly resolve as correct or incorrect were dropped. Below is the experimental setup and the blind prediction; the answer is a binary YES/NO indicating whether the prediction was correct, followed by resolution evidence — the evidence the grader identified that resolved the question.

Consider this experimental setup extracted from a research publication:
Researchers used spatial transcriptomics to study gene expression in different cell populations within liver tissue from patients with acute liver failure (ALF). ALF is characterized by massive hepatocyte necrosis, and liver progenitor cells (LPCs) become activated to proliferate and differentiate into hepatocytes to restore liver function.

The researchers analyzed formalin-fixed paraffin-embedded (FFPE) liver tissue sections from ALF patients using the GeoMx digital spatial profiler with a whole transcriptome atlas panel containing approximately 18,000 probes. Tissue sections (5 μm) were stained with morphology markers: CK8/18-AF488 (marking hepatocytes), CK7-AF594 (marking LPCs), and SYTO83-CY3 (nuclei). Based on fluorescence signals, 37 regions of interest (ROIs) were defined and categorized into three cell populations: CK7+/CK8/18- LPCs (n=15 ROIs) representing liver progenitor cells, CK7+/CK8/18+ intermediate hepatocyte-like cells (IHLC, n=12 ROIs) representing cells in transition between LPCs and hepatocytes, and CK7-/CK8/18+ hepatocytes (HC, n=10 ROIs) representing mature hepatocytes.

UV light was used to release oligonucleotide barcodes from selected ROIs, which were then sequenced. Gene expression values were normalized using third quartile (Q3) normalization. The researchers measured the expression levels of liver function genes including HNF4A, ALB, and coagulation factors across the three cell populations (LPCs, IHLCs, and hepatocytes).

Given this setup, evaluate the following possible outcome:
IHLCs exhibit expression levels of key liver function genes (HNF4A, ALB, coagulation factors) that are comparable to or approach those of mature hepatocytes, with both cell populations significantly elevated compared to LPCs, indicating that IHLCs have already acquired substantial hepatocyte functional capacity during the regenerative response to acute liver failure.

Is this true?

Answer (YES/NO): NO